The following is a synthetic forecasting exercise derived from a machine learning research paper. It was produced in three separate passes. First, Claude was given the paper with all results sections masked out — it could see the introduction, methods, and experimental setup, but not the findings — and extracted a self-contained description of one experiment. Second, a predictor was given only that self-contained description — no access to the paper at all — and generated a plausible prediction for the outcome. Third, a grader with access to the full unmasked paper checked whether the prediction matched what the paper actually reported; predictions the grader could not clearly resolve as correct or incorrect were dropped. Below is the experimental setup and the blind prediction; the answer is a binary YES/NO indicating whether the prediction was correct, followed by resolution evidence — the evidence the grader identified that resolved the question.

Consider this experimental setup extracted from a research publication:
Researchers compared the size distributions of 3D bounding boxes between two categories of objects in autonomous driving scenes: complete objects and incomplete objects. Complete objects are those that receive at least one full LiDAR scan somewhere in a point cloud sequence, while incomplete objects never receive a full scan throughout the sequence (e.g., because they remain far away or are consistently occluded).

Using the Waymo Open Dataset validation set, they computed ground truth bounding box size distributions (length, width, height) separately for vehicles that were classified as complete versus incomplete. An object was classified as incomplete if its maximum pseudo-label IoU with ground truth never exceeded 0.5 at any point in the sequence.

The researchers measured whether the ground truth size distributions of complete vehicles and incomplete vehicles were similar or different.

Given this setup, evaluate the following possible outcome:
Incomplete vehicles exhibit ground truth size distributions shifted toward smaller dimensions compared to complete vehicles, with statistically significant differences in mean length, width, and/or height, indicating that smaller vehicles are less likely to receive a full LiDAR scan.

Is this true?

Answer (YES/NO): NO